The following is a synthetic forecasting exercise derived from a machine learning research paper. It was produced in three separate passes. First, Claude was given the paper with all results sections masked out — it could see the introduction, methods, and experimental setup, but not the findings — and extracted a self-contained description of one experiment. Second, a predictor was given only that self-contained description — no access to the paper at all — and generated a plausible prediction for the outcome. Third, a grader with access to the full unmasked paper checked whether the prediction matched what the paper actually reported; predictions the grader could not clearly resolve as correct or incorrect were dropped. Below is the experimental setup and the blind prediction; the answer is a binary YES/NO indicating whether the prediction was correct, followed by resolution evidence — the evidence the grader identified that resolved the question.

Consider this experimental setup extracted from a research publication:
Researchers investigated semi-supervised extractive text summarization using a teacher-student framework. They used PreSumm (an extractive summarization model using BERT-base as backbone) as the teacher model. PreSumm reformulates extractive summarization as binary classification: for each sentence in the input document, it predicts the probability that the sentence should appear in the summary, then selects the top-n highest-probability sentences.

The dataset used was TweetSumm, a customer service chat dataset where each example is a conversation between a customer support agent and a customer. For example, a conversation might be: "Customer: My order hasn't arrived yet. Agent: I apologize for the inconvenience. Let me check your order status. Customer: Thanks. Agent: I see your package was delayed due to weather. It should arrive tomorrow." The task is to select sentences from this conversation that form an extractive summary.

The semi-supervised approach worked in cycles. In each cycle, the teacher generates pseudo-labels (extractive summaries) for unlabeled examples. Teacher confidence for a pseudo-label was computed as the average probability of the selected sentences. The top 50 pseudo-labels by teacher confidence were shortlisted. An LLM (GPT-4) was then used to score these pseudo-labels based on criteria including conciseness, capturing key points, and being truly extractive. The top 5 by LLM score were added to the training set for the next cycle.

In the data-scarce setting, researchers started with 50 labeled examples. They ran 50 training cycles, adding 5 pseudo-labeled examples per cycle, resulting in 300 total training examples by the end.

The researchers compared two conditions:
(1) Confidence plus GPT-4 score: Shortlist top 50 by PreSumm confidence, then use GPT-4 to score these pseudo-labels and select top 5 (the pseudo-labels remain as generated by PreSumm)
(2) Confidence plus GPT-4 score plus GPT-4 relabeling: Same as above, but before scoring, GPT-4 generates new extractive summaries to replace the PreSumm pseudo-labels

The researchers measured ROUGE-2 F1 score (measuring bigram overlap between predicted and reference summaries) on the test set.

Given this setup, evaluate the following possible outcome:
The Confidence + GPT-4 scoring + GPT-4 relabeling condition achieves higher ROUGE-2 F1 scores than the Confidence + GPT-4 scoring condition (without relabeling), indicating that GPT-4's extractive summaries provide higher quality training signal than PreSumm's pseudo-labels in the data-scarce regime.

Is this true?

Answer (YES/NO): YES